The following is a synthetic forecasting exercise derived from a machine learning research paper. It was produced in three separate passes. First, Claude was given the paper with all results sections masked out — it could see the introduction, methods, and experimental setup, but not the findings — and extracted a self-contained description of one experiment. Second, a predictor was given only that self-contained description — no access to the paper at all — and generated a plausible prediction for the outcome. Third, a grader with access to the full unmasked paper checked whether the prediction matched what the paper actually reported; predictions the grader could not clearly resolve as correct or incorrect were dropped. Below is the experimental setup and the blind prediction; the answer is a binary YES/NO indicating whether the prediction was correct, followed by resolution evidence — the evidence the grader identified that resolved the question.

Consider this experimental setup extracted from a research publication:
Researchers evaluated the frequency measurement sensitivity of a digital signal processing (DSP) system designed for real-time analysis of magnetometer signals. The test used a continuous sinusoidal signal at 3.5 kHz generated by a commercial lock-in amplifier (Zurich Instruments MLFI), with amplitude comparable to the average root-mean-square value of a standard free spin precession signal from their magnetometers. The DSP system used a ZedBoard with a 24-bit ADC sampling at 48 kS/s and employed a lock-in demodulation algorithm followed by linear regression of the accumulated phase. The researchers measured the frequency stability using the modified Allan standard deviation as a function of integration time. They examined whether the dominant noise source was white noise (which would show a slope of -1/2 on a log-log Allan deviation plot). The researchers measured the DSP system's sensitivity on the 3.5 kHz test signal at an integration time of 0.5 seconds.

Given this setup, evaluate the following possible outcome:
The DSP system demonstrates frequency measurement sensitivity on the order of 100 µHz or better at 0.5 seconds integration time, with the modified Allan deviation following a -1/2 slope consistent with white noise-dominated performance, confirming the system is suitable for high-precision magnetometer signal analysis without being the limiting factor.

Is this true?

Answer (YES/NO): NO